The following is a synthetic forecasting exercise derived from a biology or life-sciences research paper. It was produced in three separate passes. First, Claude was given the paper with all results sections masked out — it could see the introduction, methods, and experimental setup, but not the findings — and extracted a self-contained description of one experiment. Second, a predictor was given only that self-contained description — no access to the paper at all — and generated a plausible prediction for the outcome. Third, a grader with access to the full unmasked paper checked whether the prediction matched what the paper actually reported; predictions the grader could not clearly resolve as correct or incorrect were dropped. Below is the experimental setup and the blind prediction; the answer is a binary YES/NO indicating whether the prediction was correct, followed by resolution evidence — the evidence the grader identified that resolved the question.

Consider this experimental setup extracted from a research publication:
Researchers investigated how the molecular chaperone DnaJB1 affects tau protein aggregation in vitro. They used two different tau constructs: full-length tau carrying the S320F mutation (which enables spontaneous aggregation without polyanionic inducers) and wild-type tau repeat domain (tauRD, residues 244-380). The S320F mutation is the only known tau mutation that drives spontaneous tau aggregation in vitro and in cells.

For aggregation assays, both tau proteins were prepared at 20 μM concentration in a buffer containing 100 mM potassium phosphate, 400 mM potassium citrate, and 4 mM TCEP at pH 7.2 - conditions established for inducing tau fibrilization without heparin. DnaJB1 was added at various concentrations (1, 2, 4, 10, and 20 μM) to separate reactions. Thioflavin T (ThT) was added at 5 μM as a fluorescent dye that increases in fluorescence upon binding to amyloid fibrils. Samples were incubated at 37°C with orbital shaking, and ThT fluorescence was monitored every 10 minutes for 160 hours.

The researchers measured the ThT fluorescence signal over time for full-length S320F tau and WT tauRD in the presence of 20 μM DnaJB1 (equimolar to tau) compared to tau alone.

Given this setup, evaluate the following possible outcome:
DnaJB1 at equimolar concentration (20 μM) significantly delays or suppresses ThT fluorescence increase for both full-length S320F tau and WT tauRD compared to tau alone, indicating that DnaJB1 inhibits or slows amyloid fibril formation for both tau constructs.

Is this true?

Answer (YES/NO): YES